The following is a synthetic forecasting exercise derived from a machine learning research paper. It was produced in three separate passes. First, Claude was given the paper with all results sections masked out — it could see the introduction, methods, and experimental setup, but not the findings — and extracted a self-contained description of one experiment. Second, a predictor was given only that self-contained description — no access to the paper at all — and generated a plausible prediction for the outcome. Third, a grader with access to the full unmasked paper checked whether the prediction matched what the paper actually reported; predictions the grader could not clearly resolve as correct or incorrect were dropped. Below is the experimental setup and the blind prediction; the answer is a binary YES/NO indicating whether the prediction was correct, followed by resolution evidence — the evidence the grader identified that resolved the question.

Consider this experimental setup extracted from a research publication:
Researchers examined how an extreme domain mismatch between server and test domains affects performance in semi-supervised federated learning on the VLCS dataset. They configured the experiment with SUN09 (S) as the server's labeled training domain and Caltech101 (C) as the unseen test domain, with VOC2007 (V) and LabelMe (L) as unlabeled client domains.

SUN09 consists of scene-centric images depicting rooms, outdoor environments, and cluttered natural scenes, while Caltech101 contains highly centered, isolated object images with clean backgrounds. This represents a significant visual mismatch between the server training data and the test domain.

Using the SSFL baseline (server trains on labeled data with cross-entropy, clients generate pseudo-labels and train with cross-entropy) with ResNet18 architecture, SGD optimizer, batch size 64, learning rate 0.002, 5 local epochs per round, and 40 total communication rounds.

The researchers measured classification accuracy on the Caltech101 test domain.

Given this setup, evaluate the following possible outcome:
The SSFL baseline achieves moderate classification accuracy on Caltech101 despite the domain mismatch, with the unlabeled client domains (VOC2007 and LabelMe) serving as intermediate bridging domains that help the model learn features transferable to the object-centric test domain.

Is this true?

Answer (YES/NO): NO